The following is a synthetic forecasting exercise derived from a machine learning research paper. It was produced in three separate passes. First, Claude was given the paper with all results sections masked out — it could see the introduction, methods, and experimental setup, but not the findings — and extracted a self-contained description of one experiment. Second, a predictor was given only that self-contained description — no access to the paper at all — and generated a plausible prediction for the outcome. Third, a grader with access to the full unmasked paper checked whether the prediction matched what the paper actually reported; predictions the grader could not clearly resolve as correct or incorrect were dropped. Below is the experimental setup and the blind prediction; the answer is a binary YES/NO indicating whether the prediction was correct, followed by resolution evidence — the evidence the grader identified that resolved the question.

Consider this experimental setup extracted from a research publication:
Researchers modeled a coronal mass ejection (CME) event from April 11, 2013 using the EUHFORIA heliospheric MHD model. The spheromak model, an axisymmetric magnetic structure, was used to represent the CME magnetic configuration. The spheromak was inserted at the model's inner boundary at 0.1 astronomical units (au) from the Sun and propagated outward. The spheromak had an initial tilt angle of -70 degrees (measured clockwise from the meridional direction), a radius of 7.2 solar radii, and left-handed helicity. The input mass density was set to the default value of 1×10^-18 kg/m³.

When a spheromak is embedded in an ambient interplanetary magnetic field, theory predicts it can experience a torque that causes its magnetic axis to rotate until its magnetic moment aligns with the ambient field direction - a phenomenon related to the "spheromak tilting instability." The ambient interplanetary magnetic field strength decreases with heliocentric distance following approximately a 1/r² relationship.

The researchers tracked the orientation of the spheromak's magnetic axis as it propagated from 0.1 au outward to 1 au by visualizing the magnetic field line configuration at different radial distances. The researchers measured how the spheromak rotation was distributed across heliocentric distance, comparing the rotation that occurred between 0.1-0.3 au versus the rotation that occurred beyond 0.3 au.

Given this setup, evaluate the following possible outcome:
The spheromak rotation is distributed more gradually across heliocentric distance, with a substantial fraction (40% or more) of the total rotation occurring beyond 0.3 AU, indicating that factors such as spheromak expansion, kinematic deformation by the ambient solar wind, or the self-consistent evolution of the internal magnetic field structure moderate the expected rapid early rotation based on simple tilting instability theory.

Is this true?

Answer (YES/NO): NO